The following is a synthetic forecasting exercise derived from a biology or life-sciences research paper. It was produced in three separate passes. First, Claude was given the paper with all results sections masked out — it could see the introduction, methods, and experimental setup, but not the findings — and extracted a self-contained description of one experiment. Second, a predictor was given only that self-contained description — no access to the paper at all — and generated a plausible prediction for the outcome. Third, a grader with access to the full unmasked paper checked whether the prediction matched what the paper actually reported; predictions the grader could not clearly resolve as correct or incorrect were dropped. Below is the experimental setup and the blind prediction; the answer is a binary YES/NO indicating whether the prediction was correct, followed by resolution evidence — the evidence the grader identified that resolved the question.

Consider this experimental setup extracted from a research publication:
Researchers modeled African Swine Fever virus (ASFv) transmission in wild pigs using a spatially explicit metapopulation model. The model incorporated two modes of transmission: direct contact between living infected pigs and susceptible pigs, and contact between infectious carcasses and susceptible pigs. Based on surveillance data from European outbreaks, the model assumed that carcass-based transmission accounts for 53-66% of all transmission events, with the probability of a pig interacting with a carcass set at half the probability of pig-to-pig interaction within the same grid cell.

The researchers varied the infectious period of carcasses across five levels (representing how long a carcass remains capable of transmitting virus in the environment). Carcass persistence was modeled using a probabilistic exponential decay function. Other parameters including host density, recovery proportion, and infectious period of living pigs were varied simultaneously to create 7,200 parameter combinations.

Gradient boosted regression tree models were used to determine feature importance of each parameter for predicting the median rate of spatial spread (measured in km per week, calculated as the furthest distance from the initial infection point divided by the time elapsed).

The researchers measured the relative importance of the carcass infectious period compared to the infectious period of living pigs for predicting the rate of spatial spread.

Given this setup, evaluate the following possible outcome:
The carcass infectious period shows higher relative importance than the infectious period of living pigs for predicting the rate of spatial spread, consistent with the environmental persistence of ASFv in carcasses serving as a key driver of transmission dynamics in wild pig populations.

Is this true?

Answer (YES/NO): NO